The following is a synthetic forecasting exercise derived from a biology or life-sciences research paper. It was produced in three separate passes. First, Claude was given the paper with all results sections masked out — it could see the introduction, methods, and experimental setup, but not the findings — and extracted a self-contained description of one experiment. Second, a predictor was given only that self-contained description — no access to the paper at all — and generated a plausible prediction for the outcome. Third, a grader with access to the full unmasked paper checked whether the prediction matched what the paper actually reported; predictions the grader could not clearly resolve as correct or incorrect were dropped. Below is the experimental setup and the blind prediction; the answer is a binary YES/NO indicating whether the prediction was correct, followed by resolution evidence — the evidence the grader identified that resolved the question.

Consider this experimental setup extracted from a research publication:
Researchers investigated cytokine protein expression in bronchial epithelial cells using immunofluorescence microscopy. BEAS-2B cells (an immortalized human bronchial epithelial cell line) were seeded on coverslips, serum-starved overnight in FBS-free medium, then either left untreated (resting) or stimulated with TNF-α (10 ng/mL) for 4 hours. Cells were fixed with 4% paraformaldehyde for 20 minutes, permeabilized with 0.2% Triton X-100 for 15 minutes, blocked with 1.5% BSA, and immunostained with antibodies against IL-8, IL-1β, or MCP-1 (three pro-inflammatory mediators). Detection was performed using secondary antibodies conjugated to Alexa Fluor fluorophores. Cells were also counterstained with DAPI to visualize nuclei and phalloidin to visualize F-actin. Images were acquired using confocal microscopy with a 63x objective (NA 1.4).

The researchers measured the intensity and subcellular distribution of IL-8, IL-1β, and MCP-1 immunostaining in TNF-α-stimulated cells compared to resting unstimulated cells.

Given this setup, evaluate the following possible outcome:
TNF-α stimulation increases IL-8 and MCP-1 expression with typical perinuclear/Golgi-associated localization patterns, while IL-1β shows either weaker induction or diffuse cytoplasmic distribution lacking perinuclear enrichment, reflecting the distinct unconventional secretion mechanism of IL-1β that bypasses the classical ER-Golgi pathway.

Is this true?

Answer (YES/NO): YES